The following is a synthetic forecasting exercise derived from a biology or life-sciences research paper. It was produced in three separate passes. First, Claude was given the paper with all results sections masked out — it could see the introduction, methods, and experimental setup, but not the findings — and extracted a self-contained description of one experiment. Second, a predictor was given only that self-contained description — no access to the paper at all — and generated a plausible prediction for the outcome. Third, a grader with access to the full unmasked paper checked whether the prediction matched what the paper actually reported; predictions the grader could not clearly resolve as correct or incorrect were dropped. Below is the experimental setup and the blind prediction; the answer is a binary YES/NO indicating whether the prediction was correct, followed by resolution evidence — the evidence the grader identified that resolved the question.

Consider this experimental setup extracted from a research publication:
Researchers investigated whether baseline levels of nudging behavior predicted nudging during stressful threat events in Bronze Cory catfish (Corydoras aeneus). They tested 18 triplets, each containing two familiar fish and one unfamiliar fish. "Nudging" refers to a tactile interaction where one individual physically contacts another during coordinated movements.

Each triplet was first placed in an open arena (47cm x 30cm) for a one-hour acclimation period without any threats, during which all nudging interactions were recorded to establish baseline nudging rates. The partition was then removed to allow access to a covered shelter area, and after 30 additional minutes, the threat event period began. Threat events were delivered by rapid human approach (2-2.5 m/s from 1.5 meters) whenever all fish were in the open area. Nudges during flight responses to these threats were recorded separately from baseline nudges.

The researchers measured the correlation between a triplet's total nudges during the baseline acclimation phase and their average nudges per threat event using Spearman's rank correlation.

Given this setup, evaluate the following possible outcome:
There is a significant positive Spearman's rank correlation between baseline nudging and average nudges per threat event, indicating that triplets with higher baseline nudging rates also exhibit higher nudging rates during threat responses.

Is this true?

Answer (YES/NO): YES